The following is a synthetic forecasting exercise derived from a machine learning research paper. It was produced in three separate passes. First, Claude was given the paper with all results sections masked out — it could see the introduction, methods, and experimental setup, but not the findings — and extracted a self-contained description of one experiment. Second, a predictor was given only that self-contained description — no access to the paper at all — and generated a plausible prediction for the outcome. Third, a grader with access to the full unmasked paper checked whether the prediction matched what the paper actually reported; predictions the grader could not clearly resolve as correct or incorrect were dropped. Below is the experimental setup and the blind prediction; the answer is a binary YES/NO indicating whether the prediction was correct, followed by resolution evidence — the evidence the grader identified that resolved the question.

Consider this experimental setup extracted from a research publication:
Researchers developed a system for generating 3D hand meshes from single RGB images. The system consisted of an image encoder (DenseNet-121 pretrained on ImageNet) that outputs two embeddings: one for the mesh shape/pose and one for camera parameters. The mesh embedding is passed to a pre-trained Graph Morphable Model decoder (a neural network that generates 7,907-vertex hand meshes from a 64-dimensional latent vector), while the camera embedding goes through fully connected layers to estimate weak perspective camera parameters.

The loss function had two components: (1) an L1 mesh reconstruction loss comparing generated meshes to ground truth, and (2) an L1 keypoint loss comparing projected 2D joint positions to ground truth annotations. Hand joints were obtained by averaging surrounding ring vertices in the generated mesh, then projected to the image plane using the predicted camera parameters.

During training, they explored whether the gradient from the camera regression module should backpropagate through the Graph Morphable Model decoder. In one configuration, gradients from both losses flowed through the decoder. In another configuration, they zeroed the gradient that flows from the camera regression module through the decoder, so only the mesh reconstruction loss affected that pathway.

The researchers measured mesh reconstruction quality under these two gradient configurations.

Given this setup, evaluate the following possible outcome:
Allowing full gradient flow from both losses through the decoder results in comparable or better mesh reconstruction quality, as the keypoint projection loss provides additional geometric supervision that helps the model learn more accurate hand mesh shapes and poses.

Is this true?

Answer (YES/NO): NO